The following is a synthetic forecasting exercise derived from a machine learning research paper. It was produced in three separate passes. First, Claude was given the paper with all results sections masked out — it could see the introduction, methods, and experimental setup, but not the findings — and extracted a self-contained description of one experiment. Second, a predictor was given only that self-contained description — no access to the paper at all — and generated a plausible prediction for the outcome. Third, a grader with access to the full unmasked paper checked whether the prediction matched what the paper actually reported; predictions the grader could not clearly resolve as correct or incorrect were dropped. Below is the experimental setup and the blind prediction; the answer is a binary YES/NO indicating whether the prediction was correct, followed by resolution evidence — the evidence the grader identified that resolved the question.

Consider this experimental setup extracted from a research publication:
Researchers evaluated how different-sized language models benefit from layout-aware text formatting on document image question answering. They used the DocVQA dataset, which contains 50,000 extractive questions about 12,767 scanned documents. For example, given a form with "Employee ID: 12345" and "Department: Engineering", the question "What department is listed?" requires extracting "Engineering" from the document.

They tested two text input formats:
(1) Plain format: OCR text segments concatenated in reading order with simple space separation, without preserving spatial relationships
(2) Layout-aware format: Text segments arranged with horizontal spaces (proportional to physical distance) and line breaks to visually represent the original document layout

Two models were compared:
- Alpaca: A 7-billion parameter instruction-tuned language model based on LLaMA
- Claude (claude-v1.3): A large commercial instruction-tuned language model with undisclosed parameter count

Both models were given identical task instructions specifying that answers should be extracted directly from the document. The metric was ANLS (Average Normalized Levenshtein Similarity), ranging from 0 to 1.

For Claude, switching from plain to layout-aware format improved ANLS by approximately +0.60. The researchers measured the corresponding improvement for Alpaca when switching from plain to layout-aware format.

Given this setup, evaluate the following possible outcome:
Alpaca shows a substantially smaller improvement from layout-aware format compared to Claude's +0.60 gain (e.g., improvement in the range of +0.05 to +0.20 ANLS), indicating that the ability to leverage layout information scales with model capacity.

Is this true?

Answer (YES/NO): YES